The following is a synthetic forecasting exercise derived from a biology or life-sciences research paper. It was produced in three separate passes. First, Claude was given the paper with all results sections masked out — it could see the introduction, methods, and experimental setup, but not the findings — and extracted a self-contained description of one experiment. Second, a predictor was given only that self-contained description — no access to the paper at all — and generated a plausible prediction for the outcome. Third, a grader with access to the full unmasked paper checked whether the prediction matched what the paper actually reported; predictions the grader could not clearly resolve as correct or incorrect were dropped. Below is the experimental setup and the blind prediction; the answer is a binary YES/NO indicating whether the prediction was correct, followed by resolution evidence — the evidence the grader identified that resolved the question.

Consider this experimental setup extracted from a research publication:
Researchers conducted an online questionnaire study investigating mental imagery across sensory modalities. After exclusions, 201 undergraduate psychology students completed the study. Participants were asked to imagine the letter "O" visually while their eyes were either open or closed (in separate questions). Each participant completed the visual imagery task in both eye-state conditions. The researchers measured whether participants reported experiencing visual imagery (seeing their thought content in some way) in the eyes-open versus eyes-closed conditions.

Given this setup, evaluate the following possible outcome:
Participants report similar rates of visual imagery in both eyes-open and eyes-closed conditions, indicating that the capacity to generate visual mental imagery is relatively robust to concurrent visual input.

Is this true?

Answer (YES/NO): NO